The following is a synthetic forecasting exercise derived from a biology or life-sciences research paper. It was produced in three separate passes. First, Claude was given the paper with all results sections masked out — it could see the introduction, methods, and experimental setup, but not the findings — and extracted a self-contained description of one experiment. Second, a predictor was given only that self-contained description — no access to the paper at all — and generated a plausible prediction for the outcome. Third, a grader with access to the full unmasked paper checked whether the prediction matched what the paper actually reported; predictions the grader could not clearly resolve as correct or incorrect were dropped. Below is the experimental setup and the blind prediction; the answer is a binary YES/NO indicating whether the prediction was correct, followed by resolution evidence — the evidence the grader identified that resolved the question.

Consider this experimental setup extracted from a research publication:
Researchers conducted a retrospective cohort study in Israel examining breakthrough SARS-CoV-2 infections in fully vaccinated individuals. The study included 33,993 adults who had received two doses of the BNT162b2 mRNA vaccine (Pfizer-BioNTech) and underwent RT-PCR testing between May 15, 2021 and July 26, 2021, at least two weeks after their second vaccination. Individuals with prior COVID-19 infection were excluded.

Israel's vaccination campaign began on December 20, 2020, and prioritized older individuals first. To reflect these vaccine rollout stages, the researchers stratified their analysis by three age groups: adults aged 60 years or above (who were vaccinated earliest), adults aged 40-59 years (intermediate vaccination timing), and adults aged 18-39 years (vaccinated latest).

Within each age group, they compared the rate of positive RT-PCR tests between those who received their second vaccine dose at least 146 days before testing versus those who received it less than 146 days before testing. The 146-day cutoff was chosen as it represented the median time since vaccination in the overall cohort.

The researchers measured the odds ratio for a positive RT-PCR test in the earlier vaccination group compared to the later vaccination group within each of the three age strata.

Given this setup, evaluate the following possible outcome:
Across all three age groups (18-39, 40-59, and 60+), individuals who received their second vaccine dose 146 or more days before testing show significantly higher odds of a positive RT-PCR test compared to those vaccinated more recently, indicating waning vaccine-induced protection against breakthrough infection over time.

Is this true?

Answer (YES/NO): YES